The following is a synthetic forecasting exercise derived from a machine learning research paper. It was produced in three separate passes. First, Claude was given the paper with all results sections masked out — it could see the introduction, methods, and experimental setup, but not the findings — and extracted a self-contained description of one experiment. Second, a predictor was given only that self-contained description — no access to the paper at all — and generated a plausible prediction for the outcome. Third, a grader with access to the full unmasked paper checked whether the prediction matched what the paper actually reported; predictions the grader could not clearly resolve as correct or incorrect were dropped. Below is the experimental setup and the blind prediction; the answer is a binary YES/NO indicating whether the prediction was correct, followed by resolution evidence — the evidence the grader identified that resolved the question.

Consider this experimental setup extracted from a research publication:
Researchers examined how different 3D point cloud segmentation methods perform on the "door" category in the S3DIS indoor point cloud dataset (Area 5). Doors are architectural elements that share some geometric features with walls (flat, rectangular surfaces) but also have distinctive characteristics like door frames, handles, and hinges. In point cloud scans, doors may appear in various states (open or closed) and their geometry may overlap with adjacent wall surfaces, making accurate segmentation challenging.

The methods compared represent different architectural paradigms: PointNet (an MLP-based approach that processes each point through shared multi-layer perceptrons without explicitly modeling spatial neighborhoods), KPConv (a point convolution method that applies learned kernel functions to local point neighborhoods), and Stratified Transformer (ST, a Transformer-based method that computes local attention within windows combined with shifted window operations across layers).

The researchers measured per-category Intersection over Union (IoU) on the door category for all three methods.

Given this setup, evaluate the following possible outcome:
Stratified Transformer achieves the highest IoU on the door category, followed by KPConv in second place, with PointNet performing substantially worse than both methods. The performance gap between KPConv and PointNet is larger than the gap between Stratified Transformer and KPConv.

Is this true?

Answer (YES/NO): YES